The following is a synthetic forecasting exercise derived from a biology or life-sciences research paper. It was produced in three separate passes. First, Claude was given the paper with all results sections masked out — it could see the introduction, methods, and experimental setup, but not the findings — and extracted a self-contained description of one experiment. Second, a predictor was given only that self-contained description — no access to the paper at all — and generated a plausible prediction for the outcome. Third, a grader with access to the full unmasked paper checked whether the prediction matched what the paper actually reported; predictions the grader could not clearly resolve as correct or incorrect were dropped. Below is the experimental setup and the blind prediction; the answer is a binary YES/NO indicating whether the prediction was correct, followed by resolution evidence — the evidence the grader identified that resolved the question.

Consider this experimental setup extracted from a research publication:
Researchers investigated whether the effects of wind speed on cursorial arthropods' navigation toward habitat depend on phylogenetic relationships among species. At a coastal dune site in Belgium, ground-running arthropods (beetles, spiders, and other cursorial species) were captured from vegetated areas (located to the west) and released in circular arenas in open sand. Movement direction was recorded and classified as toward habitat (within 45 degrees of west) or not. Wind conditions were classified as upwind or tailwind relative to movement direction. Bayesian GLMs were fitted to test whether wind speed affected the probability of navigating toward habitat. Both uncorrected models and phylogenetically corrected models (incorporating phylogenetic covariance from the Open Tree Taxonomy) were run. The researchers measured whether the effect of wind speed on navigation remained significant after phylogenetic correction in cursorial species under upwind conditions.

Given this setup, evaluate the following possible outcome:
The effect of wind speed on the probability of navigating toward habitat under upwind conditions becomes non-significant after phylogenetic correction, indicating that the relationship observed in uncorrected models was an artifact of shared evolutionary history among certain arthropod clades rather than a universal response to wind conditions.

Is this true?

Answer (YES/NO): NO